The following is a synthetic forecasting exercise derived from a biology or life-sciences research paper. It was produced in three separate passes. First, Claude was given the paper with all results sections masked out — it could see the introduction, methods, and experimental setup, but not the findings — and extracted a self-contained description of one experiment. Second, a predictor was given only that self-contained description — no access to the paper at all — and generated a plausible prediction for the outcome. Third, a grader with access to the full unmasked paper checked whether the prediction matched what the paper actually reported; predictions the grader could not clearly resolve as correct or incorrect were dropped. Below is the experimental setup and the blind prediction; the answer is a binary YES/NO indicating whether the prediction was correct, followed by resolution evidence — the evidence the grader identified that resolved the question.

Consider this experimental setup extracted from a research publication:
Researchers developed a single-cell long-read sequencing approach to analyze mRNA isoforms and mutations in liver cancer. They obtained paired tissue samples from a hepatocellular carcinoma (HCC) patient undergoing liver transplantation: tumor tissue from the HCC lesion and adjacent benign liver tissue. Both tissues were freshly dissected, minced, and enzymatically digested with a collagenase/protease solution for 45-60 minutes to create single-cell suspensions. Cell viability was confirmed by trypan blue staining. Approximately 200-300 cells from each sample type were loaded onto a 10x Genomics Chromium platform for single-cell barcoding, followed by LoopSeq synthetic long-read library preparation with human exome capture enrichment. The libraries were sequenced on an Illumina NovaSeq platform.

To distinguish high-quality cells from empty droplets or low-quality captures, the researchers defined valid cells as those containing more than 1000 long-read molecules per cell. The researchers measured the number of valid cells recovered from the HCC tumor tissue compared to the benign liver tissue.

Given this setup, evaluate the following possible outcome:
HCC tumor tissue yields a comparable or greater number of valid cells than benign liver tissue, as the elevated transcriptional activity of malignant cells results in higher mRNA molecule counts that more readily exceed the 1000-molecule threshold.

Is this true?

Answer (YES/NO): YES